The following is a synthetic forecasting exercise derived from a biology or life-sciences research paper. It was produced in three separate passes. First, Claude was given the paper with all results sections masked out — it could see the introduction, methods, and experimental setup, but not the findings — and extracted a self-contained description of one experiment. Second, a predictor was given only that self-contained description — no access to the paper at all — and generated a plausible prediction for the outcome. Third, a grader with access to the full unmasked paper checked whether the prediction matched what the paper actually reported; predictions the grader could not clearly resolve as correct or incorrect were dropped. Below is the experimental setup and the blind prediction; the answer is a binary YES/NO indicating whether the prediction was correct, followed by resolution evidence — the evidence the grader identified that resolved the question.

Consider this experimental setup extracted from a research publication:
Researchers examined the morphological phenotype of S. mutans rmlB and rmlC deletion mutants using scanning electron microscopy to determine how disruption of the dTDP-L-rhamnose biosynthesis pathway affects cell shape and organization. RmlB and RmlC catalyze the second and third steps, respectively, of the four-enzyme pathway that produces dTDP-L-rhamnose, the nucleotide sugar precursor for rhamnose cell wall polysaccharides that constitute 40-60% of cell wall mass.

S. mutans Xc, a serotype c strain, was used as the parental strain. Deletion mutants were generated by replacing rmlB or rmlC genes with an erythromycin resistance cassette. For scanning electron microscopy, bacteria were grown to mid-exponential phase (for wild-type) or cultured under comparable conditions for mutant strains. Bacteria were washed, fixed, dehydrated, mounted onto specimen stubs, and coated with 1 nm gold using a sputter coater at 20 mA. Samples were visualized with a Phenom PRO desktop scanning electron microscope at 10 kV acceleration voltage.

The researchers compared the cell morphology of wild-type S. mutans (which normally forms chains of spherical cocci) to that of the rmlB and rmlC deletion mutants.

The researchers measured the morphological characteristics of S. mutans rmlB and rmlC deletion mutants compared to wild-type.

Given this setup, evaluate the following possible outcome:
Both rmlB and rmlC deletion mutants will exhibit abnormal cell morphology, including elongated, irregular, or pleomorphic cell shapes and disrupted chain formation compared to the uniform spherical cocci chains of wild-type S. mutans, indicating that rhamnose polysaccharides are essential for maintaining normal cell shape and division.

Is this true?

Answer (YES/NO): YES